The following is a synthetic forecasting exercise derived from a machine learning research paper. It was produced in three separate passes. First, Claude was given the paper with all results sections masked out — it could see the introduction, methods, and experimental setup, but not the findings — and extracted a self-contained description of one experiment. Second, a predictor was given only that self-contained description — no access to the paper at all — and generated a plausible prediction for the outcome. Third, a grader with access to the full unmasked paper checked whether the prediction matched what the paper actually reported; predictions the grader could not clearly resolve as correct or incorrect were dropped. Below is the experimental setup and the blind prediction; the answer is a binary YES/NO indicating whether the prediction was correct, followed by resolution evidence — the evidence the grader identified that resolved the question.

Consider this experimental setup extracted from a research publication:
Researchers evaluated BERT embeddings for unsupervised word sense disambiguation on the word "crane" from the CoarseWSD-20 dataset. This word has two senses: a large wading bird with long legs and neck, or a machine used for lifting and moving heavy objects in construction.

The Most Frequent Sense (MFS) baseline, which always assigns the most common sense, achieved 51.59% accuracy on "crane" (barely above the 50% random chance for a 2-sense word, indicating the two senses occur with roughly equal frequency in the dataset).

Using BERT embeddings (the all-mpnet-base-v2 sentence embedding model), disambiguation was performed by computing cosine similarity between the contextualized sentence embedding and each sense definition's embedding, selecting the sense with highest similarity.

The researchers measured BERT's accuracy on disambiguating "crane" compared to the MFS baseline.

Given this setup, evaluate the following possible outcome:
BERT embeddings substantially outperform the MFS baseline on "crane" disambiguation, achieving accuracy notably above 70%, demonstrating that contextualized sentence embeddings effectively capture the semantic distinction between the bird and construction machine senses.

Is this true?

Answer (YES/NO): YES